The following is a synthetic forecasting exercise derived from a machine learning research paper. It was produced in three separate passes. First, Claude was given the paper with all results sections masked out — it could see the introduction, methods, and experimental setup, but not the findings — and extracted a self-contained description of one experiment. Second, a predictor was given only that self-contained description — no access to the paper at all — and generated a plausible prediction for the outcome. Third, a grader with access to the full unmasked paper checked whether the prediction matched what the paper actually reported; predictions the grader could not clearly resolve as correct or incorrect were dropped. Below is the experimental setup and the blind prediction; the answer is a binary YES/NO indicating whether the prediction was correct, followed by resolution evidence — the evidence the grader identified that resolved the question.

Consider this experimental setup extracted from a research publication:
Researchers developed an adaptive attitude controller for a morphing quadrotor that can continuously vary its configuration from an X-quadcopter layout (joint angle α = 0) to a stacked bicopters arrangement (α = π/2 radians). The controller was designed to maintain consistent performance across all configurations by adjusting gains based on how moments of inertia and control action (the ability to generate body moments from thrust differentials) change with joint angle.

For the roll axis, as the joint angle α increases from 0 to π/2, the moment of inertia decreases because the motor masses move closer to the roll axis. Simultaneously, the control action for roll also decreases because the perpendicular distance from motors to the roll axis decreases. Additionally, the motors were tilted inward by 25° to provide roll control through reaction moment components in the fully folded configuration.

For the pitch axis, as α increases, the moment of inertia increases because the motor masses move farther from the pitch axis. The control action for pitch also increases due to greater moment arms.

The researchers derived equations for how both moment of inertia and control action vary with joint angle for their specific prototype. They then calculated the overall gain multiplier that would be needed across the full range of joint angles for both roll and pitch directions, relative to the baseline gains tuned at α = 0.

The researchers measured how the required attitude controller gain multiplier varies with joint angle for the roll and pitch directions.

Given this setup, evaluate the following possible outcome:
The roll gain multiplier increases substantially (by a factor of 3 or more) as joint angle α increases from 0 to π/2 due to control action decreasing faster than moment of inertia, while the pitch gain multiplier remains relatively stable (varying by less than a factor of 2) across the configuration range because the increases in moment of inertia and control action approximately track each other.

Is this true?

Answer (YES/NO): NO